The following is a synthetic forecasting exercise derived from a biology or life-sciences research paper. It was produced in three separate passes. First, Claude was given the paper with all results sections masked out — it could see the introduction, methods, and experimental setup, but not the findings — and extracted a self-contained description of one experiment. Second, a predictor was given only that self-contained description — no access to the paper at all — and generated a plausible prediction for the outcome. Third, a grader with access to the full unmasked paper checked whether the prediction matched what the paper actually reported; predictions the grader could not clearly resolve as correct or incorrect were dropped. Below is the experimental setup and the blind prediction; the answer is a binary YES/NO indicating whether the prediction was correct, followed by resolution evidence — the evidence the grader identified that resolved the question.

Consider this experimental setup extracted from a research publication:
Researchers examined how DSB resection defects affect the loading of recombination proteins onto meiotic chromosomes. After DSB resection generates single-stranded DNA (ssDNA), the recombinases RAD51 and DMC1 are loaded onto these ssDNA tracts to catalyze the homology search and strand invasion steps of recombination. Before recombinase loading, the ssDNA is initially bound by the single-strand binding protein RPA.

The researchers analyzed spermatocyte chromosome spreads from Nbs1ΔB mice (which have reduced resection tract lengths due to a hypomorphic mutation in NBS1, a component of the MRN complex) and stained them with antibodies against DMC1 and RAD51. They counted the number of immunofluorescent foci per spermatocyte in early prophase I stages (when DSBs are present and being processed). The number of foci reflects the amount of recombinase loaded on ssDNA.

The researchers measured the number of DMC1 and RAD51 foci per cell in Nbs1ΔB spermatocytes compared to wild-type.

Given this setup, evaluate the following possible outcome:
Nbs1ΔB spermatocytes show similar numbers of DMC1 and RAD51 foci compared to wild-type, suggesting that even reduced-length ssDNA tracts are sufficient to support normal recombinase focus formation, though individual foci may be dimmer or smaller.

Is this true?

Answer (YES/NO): YES